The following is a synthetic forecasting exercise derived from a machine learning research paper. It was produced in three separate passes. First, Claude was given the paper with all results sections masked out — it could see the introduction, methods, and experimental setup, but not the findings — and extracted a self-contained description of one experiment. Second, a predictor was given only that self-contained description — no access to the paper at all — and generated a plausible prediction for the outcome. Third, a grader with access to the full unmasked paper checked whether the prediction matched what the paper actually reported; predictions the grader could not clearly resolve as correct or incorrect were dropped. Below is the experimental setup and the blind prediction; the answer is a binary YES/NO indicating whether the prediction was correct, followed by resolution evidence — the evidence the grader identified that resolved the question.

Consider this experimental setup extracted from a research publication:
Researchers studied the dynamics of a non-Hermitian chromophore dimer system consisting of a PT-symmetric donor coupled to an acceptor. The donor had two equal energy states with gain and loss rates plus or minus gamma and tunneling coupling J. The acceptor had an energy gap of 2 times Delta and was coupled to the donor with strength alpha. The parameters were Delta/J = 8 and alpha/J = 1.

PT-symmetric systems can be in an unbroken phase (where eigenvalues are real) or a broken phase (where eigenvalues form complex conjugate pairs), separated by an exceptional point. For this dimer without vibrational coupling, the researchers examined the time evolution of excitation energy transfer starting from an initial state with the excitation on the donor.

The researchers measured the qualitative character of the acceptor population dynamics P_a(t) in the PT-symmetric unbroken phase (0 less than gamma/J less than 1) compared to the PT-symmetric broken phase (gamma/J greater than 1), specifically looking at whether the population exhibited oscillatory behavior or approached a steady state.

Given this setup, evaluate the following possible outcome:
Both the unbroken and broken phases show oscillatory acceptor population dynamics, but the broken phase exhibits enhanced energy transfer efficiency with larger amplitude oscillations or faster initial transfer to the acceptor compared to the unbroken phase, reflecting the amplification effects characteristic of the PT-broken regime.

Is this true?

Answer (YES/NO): NO